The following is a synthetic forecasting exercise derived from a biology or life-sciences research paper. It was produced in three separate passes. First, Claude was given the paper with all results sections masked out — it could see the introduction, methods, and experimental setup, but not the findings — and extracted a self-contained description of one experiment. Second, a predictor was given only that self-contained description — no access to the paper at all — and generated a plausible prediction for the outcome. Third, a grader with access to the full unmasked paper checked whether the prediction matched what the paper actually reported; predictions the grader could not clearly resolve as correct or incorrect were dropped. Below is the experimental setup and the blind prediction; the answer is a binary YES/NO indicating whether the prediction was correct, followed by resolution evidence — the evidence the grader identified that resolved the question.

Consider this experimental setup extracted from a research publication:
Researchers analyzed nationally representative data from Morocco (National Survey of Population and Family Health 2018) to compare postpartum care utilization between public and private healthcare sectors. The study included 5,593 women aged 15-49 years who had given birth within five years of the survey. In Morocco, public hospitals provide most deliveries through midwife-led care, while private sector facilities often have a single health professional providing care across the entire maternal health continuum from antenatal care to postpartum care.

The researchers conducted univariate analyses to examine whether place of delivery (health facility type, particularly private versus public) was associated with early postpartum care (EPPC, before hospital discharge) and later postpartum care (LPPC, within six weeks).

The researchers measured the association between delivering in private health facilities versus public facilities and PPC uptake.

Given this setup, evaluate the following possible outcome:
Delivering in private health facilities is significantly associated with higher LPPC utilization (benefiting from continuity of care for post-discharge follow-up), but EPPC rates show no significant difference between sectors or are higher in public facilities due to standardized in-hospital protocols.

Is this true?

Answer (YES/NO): NO